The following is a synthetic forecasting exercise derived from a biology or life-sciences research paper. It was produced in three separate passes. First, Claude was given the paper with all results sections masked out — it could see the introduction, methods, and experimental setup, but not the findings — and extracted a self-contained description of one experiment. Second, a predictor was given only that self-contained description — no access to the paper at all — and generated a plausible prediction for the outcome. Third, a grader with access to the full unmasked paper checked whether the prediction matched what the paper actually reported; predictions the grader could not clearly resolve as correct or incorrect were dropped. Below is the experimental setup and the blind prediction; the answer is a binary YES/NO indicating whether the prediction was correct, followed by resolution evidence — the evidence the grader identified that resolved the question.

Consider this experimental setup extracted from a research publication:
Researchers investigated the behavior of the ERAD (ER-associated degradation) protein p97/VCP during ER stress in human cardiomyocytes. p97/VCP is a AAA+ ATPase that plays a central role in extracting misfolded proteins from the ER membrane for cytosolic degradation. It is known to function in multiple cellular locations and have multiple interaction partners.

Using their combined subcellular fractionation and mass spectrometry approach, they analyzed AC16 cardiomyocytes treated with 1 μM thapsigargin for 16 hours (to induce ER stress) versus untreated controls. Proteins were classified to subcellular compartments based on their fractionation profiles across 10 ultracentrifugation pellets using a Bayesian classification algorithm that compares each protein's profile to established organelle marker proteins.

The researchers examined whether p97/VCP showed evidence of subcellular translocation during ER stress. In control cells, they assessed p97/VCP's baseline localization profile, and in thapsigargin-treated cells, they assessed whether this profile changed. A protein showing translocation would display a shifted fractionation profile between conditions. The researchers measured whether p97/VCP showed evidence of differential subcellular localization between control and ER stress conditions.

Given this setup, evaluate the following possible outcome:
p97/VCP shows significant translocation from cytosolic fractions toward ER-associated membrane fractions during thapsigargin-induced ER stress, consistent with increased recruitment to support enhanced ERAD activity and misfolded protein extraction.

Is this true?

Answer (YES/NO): NO